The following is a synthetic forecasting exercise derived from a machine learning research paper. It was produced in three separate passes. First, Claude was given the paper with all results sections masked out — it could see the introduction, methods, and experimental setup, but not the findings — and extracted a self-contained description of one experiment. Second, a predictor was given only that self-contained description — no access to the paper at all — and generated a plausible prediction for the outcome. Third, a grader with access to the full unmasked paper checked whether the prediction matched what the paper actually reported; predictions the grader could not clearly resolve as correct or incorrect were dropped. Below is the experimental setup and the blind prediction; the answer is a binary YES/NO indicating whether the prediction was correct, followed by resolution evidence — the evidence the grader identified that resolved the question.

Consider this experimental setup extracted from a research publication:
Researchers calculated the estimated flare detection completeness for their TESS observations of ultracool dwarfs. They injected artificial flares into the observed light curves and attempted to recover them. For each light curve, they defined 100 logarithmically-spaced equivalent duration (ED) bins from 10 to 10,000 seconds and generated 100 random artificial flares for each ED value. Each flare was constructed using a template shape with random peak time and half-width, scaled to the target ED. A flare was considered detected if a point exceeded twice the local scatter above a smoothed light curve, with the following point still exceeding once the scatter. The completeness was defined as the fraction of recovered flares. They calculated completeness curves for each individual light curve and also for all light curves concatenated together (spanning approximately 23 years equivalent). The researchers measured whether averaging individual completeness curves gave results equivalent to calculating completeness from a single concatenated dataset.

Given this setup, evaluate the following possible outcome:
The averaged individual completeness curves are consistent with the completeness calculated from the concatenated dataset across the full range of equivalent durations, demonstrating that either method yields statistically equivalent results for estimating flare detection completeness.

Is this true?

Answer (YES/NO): YES